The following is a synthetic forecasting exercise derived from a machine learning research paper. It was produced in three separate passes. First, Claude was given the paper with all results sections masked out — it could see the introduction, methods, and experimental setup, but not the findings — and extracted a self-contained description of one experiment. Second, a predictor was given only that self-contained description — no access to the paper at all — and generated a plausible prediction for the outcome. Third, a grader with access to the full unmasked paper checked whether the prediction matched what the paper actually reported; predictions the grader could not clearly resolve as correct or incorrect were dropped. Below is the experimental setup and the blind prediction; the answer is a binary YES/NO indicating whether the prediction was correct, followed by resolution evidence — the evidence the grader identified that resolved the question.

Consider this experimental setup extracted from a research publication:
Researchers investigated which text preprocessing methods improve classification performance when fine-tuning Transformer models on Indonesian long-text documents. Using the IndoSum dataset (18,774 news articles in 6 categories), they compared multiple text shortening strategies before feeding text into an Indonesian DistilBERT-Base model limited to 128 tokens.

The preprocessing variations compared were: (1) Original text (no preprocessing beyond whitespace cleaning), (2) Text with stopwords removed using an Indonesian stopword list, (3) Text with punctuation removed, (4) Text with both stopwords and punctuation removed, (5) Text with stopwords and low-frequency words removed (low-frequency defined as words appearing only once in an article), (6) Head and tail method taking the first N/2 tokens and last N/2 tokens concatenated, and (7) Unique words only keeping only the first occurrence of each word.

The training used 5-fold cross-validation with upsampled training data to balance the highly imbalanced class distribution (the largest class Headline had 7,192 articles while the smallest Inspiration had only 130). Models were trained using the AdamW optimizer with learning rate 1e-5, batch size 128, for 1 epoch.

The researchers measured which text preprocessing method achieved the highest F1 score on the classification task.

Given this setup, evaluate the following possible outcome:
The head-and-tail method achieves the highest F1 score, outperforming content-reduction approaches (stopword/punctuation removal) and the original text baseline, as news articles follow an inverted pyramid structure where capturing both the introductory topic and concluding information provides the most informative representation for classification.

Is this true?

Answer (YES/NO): NO